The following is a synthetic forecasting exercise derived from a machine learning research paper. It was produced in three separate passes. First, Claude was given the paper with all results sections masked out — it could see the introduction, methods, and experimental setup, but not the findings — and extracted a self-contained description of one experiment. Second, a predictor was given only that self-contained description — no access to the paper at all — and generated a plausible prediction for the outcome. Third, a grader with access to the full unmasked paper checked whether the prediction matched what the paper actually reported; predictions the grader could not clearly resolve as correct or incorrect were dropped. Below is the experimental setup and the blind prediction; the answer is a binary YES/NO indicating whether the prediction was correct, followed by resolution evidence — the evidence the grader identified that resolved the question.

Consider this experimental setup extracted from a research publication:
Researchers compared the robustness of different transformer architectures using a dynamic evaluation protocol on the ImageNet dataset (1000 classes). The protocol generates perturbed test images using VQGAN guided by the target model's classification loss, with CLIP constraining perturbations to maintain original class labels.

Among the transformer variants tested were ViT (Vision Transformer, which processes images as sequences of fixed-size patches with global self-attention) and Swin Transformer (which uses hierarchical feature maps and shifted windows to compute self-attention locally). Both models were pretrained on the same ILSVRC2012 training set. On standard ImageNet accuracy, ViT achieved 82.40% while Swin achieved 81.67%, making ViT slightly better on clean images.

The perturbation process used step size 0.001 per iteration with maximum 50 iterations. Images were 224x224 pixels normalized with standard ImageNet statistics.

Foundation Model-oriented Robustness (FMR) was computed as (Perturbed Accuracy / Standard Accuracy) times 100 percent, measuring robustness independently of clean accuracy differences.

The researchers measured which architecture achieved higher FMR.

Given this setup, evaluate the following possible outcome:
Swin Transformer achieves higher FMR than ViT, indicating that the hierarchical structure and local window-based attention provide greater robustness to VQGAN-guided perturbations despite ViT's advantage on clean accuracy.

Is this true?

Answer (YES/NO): YES